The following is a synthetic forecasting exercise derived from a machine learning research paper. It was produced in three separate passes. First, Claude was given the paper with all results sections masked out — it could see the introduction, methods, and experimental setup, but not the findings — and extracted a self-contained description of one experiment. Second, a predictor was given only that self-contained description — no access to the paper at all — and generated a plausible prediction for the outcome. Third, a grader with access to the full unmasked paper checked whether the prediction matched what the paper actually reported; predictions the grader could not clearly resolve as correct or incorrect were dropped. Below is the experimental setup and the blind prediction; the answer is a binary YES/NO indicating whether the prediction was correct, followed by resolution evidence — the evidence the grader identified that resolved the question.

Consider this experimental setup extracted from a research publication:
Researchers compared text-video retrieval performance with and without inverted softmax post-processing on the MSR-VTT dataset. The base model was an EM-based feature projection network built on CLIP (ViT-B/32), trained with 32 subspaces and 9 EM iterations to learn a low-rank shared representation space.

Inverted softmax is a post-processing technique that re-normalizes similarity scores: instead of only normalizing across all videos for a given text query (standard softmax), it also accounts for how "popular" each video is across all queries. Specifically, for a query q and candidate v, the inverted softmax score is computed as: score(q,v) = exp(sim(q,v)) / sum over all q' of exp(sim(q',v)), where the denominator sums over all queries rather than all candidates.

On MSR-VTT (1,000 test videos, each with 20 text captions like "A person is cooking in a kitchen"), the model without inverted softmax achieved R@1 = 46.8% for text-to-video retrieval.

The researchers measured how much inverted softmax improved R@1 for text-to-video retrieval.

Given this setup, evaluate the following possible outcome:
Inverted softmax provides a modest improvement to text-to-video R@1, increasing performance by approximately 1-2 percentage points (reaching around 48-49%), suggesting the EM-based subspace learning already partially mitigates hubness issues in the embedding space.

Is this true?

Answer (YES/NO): NO